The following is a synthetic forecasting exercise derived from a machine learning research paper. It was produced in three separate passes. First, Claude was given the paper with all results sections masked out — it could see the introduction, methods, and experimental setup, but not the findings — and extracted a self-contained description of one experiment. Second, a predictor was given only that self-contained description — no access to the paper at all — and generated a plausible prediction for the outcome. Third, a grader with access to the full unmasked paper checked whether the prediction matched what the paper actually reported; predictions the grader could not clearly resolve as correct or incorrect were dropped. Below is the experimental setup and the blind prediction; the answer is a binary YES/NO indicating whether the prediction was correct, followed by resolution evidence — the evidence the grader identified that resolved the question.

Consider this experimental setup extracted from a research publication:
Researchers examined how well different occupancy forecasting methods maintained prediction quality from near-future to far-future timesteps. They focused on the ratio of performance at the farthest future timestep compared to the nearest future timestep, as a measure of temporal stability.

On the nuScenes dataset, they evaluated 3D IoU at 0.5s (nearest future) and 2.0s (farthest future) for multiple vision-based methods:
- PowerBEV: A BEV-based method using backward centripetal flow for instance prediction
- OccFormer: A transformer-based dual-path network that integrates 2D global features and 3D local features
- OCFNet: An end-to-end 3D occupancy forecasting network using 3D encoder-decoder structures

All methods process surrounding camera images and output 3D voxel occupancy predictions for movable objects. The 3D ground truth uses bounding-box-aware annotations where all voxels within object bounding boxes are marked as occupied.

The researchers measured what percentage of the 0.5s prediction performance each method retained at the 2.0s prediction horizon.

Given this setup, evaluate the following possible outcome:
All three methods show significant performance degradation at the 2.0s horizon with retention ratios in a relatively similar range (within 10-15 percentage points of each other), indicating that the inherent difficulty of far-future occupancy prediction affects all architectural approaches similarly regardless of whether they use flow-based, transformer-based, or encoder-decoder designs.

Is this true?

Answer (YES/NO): NO